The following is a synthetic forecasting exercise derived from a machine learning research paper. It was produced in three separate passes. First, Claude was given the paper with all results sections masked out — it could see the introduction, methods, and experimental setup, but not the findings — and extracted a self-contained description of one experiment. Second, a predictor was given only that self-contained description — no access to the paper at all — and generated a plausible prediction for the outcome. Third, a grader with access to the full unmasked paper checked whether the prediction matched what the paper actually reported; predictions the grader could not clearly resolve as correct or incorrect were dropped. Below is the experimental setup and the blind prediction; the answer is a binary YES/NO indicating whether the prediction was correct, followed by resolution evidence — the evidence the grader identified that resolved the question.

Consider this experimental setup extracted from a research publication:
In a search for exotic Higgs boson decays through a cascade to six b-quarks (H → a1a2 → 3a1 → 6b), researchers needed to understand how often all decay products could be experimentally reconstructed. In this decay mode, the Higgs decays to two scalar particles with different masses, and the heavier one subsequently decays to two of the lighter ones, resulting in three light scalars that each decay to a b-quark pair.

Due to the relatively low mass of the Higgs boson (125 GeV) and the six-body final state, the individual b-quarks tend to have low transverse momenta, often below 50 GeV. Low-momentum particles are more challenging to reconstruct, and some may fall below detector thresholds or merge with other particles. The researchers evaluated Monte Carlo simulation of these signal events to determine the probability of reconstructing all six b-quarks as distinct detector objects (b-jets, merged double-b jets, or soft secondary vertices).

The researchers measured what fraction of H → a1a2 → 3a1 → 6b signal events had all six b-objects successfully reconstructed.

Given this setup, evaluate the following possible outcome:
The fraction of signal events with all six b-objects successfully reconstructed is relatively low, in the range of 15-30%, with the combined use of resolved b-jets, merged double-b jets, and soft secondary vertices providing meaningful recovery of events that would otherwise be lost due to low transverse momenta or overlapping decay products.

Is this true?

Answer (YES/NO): NO